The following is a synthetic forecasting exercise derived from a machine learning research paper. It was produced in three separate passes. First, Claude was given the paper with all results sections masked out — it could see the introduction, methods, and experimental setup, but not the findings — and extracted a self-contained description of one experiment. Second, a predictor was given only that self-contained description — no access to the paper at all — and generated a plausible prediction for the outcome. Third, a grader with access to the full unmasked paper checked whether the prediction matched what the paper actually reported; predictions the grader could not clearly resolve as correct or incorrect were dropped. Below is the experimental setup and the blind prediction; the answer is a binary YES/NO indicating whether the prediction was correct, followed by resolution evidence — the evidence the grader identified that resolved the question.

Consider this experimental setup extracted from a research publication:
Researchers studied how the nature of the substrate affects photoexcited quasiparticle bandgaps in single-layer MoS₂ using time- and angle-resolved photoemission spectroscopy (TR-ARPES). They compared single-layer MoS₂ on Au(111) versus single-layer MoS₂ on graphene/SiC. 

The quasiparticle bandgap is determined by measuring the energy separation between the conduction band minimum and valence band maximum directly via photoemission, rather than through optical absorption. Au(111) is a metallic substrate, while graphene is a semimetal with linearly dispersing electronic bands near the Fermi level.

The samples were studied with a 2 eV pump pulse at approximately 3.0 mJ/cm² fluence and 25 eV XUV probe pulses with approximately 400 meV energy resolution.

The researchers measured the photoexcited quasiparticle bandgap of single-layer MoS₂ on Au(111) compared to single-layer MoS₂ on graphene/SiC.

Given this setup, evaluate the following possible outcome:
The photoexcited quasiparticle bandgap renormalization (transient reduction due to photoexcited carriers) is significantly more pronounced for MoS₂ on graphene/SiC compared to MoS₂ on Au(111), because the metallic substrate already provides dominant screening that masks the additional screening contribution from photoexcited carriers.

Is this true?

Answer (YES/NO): YES